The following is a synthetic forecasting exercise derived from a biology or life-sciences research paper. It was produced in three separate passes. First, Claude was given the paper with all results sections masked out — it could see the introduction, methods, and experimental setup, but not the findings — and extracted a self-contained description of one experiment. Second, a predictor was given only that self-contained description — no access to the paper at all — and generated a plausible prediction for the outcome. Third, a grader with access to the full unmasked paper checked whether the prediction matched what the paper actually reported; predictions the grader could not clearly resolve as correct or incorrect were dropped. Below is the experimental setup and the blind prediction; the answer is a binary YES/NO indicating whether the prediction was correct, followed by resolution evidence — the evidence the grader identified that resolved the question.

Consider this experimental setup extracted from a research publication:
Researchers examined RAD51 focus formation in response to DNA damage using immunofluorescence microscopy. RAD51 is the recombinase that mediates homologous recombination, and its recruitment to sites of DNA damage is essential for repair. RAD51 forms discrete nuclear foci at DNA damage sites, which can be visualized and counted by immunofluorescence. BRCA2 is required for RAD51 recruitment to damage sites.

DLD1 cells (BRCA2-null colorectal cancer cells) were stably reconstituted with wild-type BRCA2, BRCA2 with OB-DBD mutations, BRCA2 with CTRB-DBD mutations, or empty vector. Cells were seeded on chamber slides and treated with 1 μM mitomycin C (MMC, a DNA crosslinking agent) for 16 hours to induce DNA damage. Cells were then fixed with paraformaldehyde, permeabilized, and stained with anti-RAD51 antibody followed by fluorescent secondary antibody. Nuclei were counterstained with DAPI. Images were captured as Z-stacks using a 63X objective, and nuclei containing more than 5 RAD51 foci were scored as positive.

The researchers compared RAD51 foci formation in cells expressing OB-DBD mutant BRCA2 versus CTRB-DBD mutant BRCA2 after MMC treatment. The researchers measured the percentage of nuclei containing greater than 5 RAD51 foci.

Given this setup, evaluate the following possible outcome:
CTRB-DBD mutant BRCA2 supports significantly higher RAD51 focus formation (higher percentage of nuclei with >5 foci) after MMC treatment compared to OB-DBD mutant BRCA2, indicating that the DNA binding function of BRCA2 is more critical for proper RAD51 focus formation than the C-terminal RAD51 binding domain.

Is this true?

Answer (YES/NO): YES